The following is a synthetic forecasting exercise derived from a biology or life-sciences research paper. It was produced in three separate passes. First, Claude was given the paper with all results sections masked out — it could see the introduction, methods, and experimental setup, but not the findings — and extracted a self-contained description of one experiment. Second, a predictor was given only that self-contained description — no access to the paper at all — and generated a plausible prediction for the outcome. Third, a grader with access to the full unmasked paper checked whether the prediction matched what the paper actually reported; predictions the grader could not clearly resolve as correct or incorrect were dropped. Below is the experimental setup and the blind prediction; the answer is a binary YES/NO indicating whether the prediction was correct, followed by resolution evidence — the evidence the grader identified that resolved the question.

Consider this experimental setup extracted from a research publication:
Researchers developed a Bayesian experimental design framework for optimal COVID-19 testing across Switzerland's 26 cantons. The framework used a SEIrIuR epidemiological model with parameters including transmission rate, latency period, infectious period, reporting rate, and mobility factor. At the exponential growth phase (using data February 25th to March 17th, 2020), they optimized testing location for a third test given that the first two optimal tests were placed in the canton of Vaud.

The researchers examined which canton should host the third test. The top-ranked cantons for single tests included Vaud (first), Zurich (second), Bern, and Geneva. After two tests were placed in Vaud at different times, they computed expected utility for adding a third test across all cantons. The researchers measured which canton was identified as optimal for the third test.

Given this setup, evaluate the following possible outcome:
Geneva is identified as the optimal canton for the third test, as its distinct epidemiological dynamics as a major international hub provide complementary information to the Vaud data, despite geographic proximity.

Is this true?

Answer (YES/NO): NO